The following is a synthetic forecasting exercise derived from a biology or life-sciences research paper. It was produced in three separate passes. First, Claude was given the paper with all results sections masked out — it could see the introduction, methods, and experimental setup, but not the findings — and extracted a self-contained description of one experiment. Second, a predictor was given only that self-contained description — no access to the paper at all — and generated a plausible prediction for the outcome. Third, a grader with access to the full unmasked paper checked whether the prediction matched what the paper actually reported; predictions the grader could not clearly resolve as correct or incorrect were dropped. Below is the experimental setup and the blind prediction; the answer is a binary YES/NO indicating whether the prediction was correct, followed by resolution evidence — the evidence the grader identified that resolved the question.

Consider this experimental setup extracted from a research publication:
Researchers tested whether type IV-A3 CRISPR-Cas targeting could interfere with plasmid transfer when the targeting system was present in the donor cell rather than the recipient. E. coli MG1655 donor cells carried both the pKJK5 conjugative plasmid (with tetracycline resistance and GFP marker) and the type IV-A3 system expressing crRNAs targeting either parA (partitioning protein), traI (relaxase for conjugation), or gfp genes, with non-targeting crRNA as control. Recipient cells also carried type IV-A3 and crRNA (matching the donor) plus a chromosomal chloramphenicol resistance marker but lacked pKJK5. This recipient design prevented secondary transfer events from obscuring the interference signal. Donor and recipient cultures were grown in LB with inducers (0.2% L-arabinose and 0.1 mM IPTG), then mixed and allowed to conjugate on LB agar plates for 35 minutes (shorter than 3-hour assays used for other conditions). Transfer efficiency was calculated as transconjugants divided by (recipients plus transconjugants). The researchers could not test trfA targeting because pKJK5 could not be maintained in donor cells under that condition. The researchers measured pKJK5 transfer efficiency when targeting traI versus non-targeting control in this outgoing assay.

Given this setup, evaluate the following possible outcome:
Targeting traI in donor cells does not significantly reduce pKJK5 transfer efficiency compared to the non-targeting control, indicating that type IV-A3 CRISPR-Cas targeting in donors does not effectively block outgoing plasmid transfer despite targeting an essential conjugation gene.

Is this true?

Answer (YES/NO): NO